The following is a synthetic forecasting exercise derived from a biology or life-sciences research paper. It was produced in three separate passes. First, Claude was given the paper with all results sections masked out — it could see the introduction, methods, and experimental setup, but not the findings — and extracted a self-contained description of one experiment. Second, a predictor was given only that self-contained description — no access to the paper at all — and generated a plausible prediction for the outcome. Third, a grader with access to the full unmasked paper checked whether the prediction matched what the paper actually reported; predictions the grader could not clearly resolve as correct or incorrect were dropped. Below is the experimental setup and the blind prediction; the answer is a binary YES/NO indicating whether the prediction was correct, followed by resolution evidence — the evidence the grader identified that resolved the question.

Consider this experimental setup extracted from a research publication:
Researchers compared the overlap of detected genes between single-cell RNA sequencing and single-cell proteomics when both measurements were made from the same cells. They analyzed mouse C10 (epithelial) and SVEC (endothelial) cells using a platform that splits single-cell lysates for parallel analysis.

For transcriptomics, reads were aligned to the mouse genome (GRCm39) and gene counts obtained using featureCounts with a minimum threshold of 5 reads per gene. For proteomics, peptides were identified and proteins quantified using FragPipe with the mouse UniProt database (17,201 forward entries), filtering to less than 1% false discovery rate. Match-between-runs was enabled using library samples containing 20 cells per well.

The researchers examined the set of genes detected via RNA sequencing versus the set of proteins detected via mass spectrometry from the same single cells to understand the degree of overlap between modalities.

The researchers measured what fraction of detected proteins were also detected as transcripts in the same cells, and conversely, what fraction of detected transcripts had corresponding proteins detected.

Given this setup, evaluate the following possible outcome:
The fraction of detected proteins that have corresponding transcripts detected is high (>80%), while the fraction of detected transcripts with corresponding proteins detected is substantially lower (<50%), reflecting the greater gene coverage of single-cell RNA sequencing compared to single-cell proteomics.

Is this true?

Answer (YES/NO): YES